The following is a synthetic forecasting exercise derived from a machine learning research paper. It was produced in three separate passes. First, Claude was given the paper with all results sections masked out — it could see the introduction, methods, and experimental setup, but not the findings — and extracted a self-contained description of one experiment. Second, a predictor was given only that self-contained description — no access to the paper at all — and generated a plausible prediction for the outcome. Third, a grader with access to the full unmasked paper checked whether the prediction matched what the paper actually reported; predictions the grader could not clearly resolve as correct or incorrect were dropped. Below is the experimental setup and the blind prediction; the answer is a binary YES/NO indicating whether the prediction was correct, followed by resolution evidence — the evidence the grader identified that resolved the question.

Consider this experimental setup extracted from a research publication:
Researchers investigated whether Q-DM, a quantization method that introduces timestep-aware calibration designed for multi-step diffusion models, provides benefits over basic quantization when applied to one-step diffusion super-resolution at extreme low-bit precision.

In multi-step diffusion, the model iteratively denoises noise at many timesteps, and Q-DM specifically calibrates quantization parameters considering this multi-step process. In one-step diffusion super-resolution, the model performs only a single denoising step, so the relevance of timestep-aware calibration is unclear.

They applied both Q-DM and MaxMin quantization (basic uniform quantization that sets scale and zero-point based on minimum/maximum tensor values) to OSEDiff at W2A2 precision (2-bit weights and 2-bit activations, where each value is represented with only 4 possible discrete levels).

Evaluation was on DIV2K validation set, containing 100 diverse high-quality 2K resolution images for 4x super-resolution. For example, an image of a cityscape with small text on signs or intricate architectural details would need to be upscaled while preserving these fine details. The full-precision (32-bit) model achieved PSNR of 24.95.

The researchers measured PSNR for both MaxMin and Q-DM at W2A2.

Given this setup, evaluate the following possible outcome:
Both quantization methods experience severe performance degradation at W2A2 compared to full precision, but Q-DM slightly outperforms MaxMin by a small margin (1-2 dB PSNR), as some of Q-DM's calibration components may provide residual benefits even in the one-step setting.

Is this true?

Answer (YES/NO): NO